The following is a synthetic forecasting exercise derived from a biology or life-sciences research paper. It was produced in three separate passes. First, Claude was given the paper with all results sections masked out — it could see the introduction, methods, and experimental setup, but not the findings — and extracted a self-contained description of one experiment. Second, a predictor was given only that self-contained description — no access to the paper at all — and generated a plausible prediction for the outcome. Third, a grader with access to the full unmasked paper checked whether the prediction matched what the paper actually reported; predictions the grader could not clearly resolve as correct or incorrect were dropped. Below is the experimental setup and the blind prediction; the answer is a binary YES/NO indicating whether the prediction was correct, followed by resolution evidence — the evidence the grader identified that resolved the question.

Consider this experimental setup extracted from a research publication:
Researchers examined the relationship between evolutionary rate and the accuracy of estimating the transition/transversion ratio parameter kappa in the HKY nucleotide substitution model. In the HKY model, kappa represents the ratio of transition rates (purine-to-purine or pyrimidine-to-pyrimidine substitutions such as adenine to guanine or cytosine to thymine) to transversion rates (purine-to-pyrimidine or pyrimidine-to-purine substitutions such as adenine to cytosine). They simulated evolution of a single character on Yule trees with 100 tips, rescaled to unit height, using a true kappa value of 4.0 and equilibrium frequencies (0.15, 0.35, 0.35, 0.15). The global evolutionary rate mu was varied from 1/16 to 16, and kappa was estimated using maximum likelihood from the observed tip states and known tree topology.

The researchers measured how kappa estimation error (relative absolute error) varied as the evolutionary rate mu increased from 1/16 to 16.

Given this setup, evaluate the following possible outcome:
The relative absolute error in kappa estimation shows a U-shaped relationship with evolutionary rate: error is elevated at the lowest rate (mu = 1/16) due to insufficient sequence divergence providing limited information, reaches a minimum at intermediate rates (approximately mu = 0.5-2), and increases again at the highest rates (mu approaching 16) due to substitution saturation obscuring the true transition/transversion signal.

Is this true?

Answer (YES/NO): YES